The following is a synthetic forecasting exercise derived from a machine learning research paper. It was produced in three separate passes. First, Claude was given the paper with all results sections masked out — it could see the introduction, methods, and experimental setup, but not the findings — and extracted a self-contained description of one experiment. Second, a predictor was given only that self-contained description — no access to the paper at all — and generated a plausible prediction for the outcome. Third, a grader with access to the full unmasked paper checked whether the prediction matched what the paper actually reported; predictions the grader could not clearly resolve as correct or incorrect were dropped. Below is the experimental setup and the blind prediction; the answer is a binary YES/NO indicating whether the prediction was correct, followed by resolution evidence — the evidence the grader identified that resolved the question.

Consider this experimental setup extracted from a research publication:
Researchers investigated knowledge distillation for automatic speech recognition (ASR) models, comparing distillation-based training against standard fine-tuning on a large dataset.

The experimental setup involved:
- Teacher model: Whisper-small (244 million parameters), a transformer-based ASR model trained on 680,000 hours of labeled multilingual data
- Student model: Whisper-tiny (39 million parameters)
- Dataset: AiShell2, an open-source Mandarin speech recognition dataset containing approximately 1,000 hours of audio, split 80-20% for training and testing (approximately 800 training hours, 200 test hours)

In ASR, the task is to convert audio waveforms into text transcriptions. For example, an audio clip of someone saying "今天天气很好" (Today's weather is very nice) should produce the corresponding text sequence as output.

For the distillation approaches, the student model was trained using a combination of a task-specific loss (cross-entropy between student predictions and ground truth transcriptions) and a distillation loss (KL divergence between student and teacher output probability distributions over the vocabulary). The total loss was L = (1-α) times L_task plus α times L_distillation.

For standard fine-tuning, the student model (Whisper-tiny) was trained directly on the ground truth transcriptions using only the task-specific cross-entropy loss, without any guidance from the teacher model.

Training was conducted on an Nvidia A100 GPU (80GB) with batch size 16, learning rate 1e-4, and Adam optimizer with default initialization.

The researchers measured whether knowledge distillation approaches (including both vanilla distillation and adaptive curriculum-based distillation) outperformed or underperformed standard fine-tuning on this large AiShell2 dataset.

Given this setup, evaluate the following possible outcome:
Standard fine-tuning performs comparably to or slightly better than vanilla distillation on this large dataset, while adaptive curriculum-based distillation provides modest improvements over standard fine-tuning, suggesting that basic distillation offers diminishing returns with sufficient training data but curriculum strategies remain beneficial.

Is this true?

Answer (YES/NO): NO